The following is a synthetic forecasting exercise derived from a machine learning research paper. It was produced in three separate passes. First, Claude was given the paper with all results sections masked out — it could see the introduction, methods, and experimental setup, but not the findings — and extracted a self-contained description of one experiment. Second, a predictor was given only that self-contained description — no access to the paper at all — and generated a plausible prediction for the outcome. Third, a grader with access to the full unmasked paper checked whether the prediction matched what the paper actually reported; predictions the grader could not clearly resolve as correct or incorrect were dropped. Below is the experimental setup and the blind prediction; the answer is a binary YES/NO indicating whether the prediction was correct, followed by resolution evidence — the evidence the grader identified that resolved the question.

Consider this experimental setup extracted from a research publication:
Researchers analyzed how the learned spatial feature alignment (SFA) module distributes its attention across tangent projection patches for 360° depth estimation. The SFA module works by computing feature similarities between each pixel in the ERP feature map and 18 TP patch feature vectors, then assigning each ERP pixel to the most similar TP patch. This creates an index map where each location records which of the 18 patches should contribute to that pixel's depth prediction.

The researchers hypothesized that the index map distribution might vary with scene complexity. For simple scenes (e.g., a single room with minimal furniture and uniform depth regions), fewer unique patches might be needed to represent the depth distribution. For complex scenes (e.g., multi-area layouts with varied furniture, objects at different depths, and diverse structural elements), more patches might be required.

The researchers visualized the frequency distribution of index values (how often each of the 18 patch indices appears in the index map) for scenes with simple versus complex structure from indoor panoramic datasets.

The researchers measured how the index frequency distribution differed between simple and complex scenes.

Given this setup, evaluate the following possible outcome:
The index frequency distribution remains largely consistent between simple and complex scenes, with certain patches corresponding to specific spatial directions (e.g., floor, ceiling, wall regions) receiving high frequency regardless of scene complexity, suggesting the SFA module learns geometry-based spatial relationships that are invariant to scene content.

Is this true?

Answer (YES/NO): NO